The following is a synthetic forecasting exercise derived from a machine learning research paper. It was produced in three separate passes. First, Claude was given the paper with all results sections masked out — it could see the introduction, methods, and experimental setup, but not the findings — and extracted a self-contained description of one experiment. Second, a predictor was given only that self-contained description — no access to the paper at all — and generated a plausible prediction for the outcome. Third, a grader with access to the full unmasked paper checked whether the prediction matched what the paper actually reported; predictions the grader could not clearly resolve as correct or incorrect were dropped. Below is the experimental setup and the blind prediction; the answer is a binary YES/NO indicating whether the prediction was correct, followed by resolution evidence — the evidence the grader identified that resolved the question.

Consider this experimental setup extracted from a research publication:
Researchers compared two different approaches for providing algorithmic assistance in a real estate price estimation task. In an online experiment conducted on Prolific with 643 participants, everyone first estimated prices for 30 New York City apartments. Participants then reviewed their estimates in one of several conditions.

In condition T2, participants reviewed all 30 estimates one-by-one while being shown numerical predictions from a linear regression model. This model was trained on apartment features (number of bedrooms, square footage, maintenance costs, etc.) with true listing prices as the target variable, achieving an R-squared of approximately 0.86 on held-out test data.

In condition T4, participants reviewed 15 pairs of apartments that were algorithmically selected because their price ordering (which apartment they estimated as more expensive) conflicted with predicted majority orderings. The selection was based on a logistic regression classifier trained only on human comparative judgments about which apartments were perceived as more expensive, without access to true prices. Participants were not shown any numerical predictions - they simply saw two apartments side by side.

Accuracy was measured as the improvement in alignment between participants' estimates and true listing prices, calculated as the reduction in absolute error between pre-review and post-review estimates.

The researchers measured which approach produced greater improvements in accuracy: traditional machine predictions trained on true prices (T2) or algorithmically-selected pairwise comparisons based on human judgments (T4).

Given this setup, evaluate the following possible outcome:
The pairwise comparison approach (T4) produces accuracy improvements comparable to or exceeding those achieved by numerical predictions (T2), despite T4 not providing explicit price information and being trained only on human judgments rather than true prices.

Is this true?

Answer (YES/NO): NO